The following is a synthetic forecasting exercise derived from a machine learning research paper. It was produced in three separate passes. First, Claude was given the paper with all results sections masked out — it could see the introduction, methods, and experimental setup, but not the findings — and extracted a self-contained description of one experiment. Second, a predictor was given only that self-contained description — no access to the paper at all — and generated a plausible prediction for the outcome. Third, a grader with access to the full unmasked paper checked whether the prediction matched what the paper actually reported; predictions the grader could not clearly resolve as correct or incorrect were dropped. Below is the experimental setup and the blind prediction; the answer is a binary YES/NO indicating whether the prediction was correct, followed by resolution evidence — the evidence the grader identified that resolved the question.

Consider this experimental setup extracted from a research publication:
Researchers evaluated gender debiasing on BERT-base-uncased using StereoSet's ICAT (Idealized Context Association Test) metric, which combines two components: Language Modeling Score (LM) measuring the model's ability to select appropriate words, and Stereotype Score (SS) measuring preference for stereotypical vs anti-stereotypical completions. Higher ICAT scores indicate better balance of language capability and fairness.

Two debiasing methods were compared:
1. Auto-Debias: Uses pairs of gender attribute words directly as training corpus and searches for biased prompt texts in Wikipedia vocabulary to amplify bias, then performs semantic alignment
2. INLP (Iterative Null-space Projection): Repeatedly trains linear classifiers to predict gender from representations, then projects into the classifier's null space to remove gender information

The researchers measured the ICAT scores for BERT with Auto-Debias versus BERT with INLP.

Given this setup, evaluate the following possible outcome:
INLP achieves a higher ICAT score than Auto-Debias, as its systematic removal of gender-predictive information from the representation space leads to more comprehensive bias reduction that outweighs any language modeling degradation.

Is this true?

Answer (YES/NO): NO